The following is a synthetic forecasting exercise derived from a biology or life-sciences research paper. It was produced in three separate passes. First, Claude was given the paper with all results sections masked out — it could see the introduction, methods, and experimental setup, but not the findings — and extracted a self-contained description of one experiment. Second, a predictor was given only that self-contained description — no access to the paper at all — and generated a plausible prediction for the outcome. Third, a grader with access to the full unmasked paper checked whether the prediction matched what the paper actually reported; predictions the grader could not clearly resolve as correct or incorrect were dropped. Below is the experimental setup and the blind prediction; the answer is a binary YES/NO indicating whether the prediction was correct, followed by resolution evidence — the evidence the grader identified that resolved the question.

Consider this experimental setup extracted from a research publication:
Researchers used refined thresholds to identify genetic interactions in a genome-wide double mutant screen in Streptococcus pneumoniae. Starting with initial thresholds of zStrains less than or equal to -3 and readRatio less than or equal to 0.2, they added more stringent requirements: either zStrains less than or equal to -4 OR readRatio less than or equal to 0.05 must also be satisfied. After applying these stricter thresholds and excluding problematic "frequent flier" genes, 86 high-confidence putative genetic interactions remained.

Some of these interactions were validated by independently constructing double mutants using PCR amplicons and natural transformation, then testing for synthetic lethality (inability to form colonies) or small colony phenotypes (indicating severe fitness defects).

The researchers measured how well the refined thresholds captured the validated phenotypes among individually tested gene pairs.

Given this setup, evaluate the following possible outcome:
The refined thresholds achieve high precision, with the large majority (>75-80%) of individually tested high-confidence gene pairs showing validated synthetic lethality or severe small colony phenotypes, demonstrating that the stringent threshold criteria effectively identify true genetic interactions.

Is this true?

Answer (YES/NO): YES